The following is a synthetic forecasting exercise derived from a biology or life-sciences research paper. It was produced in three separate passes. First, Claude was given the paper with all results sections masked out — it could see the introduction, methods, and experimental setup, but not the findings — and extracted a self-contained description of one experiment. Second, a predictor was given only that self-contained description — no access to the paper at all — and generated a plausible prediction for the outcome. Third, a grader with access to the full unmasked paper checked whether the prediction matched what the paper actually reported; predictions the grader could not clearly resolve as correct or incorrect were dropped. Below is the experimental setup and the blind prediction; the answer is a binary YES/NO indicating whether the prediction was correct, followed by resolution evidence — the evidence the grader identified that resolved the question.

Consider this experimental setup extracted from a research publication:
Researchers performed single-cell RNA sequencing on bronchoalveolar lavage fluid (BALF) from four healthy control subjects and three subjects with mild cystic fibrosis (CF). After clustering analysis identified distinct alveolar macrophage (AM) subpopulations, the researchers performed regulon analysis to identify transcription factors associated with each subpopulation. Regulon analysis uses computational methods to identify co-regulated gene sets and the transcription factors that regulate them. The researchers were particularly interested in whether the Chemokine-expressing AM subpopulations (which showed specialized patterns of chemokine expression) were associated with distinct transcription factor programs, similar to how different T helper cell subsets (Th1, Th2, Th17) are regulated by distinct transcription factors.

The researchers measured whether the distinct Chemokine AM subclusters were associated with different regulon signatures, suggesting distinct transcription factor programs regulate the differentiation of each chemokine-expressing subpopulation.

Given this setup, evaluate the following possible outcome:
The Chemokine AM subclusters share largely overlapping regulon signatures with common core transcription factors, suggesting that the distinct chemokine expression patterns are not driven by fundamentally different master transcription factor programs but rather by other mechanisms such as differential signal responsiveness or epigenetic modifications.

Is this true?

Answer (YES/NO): NO